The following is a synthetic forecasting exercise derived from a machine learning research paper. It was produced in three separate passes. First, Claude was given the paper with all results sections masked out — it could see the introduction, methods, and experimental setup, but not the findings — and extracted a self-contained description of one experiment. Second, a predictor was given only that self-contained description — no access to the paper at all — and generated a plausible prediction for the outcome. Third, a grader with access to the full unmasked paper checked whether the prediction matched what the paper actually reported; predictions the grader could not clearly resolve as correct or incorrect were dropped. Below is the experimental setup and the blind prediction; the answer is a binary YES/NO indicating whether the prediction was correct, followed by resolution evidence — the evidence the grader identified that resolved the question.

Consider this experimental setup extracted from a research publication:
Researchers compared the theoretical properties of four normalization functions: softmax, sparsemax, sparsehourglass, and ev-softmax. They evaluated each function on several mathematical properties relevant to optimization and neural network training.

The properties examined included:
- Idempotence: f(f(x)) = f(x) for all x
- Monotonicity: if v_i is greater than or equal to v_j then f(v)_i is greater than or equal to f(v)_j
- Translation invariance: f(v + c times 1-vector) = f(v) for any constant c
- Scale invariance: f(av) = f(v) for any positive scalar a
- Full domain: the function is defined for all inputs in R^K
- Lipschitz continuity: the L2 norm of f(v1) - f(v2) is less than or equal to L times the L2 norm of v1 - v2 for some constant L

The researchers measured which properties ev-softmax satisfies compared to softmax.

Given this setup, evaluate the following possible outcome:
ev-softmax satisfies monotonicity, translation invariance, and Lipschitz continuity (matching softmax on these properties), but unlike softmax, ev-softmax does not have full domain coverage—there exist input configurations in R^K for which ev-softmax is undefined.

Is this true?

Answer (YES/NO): NO